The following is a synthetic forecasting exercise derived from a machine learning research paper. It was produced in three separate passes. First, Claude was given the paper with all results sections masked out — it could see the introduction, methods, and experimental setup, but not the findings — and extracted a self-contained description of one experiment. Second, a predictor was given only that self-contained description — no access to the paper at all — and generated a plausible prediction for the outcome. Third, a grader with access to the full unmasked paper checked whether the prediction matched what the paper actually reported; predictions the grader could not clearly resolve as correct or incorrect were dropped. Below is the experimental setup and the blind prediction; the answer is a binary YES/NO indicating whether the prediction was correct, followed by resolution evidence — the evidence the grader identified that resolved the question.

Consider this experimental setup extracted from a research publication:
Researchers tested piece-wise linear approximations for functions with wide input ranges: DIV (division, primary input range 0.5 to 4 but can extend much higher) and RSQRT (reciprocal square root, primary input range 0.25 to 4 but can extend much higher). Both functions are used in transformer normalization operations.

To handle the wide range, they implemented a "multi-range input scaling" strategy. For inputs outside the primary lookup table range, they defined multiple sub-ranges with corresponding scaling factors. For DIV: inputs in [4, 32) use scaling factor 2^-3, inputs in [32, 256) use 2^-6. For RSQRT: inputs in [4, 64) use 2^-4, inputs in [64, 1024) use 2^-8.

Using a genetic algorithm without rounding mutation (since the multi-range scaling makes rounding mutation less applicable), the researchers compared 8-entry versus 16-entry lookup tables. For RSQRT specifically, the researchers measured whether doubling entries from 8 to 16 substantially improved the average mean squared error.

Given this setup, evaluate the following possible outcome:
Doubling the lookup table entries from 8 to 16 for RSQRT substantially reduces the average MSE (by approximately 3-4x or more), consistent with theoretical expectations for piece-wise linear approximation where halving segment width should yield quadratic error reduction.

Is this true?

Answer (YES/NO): NO